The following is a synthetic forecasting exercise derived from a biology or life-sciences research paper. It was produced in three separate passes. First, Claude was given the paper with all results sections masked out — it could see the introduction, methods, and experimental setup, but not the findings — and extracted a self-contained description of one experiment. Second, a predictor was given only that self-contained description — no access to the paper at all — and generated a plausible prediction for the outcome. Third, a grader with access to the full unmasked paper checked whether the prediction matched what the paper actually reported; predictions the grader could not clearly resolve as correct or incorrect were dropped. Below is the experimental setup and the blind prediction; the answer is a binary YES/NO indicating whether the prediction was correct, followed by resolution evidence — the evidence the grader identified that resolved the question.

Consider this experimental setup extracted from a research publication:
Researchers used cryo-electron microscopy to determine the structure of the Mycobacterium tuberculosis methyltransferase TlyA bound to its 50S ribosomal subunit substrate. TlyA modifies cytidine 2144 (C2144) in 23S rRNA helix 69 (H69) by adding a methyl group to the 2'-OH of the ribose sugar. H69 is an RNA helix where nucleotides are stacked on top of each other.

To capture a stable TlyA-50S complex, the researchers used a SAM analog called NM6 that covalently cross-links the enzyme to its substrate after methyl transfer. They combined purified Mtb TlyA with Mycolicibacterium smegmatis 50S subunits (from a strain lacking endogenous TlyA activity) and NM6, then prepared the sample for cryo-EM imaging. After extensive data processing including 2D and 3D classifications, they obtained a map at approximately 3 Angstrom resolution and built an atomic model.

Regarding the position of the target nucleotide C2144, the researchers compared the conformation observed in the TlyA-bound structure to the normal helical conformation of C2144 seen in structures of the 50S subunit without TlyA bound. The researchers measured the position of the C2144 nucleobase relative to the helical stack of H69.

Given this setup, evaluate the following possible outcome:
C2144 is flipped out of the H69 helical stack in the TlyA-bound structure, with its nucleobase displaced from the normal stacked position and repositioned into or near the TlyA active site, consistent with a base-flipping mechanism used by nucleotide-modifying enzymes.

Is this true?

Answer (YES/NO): YES